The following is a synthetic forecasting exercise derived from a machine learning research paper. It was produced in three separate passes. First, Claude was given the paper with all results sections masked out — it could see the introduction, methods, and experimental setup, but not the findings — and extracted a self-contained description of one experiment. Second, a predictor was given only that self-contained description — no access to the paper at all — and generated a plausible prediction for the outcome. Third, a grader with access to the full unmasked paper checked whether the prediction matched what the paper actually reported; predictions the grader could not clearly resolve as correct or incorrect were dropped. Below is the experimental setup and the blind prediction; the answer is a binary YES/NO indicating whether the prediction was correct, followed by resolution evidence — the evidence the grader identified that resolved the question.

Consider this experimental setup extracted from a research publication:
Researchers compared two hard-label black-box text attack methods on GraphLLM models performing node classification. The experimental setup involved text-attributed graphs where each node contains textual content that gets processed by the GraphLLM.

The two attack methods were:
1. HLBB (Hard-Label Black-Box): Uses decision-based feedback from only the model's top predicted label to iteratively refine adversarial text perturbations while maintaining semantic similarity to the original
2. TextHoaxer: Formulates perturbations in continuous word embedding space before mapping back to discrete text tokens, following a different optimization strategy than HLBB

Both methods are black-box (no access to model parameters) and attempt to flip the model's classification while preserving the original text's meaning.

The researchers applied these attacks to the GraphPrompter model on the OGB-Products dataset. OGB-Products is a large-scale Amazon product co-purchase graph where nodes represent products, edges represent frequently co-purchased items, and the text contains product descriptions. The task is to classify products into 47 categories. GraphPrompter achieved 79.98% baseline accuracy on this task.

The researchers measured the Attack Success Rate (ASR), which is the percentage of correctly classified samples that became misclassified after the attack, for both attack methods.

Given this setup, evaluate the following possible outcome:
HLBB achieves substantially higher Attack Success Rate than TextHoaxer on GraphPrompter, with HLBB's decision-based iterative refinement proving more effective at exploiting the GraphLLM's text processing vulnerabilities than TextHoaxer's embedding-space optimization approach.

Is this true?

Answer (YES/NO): NO